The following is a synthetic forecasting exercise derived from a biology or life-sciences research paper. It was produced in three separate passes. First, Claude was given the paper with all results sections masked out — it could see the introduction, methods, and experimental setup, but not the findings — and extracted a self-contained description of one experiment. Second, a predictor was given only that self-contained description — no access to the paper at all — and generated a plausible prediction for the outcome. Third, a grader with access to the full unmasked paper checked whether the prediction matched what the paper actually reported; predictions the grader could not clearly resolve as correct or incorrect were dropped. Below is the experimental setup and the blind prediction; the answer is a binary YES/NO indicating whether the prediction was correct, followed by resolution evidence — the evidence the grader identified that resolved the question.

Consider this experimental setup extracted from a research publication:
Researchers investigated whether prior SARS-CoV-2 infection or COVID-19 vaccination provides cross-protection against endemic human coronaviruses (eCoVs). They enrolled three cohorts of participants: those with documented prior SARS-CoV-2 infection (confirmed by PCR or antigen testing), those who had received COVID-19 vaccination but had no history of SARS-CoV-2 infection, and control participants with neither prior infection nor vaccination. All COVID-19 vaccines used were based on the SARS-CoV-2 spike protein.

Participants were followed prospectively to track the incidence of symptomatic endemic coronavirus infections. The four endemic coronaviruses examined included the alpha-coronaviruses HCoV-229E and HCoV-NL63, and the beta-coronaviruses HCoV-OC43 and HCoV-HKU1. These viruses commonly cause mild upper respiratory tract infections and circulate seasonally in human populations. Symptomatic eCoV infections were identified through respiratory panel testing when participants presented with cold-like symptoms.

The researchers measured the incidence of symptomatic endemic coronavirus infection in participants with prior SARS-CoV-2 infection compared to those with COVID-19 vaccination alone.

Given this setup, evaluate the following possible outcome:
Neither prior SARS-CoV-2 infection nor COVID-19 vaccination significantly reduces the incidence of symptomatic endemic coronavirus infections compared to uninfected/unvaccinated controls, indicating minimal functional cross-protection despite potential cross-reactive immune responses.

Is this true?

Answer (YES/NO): NO